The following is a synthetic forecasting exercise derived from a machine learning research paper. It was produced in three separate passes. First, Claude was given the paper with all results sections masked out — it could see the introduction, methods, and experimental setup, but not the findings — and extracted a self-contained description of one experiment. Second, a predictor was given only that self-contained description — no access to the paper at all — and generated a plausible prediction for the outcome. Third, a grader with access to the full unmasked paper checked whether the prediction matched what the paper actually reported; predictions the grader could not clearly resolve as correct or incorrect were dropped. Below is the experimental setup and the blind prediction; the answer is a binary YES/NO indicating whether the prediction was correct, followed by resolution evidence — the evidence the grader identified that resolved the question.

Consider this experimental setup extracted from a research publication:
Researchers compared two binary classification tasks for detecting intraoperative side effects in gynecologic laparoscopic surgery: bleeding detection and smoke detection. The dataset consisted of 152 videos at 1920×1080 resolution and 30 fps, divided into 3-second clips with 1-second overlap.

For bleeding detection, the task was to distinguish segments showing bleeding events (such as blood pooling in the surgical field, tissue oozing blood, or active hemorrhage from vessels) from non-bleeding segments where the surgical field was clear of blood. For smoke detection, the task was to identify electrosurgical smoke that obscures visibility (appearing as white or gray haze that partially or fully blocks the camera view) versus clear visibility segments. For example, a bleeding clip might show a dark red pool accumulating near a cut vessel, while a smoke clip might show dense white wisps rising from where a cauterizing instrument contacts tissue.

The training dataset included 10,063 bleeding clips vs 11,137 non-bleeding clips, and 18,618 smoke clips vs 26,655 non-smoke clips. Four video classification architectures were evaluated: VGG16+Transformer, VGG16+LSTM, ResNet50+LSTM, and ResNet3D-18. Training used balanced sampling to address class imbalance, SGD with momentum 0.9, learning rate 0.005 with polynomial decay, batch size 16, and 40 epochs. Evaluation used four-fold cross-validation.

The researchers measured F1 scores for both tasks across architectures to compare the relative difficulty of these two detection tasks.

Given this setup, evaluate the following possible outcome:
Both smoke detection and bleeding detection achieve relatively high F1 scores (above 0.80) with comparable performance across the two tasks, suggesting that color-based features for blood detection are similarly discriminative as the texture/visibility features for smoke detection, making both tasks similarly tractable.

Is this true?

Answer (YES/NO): NO